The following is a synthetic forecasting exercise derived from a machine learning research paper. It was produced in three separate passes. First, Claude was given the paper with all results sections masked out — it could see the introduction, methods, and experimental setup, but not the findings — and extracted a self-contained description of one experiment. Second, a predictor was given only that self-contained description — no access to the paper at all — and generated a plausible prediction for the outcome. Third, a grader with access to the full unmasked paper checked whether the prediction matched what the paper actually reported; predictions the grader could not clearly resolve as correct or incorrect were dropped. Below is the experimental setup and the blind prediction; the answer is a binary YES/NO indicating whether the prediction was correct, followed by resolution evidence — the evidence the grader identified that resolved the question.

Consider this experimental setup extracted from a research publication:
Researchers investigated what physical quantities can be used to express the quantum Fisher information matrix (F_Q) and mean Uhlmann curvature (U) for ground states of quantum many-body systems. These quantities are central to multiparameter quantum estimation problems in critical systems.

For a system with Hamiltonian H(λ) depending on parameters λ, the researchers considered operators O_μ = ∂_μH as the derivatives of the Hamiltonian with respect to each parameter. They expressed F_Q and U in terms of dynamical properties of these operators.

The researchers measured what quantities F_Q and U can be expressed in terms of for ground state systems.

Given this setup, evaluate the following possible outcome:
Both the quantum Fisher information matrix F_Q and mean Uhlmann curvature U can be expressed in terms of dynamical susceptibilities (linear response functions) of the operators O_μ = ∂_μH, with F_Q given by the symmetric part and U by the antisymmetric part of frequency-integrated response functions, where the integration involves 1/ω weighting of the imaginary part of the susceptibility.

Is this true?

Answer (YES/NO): NO